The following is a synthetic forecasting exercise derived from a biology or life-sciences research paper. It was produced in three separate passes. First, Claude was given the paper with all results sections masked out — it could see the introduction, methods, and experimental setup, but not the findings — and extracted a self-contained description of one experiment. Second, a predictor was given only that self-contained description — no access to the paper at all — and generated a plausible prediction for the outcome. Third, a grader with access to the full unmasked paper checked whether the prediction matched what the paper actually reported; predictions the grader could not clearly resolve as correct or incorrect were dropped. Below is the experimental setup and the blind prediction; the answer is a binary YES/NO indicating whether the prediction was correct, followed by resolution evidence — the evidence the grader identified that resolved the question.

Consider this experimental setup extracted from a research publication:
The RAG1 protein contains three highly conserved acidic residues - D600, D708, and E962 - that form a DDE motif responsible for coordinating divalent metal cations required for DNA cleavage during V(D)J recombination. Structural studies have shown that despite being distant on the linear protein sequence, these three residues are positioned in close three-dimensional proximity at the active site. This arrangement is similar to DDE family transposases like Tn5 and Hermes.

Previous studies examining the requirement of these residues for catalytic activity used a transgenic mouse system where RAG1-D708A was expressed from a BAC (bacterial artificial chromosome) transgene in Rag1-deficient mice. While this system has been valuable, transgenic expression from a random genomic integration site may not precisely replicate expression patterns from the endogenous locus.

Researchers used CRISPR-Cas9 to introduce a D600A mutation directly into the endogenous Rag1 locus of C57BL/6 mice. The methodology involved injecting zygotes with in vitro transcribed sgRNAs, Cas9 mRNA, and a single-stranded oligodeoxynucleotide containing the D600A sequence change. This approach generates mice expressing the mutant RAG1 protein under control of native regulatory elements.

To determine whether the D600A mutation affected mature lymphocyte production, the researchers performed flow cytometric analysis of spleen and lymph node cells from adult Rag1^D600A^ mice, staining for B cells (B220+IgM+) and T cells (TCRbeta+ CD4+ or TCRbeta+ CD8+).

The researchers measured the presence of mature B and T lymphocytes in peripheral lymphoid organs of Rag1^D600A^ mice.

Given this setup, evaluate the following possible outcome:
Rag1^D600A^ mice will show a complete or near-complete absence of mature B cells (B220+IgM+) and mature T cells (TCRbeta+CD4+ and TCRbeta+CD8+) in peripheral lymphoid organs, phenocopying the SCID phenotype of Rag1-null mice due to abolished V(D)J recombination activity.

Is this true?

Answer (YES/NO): YES